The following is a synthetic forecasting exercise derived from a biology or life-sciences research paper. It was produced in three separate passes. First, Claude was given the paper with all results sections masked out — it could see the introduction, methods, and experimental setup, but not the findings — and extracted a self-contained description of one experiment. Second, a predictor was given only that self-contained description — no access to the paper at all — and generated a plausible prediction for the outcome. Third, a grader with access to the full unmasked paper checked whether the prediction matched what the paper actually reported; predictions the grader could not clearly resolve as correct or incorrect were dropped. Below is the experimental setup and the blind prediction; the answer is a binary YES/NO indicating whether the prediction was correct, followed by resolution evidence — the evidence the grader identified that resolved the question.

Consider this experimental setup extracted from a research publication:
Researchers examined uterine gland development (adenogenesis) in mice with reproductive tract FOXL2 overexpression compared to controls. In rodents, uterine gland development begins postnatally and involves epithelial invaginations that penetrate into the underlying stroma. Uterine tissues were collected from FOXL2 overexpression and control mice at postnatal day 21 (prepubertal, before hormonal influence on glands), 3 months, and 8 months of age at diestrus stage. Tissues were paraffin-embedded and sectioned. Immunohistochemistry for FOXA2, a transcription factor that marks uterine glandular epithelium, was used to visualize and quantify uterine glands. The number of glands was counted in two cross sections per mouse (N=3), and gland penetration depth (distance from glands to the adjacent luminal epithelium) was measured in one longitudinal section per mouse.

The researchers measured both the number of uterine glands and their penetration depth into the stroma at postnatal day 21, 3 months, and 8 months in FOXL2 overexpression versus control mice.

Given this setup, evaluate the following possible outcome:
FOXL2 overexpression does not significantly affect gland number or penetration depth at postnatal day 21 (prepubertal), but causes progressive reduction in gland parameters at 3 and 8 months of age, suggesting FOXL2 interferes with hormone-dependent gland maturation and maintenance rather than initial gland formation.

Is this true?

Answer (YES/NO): NO